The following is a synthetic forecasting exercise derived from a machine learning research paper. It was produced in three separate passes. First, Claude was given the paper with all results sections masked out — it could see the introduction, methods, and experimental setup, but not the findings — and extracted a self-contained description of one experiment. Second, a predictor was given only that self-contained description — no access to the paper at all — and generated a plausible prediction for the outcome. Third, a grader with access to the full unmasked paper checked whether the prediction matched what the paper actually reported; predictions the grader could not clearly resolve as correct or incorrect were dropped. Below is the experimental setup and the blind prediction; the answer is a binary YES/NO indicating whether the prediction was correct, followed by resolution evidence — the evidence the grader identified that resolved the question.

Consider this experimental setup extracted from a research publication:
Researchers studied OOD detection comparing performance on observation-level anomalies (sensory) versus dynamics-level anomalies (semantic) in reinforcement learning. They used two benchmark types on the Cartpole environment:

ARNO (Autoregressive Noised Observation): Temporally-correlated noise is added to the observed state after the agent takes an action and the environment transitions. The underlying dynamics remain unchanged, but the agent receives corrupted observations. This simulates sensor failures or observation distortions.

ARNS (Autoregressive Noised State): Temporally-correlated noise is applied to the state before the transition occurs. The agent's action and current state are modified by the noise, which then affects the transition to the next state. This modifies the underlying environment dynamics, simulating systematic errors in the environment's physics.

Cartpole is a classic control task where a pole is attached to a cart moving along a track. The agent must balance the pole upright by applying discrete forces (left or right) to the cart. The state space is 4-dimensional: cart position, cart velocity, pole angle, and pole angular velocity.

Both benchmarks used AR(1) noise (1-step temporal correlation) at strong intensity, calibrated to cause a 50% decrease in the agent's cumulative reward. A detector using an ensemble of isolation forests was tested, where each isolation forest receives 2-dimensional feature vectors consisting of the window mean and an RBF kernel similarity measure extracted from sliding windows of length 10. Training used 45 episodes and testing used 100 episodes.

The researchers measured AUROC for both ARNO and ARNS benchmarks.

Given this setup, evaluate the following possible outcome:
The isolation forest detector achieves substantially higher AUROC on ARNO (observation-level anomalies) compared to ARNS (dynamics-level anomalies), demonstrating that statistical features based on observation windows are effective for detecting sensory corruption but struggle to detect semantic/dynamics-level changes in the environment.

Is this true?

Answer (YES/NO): NO